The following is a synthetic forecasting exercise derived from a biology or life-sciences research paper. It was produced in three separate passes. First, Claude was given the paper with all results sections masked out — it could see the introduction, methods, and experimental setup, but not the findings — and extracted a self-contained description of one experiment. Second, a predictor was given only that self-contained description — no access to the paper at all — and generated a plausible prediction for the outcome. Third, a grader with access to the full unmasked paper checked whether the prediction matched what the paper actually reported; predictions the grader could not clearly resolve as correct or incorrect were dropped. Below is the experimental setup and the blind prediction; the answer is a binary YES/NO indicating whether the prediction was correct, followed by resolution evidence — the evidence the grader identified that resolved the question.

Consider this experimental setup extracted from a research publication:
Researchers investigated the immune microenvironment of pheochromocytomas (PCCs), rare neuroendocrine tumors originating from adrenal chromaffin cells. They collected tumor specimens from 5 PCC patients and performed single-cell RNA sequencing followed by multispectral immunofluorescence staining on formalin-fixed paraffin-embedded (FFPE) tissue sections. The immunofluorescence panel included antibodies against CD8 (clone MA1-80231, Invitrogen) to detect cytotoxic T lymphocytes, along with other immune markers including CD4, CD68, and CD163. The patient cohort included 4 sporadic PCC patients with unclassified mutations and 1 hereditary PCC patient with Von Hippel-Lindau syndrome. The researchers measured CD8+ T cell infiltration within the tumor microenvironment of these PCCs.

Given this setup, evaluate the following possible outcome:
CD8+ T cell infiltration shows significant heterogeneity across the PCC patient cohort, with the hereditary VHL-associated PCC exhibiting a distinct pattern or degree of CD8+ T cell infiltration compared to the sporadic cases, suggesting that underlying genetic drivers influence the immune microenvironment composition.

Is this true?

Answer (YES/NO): NO